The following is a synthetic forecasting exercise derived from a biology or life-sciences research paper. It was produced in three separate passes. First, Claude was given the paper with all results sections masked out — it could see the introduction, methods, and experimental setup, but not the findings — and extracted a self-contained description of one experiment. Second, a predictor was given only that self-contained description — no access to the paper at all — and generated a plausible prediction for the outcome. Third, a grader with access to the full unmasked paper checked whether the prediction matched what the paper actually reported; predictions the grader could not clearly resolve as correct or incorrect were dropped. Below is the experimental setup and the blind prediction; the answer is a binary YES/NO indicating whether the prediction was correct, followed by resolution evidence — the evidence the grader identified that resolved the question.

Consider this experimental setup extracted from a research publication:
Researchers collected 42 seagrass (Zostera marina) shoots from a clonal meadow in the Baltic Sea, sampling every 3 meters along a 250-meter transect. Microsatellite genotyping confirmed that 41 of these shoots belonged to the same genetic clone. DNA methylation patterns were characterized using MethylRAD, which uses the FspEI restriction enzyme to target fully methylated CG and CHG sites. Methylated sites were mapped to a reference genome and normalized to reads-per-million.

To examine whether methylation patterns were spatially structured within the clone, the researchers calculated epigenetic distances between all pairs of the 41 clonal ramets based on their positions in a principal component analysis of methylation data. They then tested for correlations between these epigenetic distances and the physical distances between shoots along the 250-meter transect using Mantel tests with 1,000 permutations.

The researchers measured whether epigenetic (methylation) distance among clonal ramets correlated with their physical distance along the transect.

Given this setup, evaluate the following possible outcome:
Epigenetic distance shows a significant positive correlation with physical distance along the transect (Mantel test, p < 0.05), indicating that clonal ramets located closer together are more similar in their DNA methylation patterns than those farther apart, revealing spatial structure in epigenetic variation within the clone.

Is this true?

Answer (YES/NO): NO